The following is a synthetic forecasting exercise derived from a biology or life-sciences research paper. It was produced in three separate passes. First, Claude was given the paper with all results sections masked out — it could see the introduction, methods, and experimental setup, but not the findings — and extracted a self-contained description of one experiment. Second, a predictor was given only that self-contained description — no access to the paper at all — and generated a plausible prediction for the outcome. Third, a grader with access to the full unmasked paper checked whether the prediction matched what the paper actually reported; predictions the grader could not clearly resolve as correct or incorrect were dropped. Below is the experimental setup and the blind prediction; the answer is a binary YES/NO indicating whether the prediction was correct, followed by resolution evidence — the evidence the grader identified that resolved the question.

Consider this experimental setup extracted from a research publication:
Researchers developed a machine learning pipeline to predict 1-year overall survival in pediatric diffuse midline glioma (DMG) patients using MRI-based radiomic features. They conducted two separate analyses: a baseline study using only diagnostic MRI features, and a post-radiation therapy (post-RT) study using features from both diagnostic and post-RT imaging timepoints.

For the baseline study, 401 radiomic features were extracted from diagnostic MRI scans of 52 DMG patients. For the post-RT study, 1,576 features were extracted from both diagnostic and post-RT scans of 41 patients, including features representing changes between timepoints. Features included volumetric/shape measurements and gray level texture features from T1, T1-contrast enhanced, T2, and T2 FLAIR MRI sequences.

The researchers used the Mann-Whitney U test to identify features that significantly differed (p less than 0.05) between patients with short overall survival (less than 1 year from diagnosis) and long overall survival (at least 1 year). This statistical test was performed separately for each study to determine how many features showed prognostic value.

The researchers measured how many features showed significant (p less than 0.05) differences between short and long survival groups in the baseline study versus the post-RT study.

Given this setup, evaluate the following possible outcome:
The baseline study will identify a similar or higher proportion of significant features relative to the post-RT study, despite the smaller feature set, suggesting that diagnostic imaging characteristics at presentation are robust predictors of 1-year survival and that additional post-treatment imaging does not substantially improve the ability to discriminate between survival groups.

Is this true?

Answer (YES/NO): NO